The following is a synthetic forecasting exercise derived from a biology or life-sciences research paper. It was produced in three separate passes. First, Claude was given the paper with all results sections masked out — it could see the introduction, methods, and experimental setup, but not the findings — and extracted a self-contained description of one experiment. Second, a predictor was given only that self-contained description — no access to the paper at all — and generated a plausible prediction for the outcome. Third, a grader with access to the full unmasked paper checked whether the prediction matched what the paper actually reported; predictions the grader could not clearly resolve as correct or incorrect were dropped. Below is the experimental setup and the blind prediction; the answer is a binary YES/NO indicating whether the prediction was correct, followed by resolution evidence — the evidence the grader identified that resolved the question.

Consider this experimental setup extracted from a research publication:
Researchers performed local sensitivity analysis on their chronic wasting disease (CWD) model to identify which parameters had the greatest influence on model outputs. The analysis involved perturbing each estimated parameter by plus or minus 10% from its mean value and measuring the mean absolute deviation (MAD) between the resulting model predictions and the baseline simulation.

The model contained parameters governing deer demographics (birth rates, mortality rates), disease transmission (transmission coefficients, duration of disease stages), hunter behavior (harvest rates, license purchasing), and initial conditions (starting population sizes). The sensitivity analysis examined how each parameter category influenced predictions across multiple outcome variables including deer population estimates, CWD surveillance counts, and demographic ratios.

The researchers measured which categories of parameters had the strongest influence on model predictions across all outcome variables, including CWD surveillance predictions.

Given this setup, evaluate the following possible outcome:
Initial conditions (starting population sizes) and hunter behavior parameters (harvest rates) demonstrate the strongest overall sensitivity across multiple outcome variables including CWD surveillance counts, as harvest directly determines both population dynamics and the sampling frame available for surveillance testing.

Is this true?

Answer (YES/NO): NO